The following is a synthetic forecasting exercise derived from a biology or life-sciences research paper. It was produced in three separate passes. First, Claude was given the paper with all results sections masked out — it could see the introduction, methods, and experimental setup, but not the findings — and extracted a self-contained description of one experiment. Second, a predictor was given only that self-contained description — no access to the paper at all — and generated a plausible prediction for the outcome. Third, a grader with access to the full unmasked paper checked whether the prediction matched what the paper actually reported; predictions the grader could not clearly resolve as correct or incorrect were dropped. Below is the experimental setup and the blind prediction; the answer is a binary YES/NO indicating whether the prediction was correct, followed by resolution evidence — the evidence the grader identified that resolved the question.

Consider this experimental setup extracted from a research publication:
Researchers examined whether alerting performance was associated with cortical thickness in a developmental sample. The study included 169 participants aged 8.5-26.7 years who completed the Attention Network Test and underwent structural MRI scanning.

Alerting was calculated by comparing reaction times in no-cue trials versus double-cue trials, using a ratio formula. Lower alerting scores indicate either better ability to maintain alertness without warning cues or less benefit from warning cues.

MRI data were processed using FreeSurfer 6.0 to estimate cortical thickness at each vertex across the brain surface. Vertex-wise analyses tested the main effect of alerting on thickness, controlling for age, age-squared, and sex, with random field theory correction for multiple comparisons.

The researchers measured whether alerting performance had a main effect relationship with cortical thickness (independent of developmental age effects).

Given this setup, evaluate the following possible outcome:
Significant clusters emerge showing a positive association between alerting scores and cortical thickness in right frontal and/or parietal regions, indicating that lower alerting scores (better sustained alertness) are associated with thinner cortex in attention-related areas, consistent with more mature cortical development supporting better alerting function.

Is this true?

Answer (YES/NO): YES